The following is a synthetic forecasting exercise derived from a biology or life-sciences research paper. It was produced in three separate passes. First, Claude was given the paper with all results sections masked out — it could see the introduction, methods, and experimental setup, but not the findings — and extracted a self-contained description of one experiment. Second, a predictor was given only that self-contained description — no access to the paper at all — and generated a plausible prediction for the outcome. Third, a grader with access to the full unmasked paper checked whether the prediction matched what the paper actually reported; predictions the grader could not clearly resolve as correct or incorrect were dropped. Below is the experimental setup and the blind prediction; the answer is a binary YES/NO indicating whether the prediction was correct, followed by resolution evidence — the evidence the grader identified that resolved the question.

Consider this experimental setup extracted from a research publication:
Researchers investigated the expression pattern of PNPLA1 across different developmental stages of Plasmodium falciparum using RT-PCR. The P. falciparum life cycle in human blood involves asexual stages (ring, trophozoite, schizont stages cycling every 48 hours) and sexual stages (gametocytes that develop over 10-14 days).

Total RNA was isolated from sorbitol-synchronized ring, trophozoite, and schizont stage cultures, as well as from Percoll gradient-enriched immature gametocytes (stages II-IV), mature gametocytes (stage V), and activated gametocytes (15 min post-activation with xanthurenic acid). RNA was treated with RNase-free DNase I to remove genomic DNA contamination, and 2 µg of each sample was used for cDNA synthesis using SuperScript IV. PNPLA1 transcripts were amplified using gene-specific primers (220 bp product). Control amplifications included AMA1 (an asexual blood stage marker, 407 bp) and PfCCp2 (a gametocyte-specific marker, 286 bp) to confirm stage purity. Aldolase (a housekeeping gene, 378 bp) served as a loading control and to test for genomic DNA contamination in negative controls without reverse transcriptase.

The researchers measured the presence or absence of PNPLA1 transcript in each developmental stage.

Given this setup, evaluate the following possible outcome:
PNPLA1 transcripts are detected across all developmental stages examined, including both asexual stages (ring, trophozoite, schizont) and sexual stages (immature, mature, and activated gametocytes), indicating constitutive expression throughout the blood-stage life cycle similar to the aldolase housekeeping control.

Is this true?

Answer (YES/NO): YES